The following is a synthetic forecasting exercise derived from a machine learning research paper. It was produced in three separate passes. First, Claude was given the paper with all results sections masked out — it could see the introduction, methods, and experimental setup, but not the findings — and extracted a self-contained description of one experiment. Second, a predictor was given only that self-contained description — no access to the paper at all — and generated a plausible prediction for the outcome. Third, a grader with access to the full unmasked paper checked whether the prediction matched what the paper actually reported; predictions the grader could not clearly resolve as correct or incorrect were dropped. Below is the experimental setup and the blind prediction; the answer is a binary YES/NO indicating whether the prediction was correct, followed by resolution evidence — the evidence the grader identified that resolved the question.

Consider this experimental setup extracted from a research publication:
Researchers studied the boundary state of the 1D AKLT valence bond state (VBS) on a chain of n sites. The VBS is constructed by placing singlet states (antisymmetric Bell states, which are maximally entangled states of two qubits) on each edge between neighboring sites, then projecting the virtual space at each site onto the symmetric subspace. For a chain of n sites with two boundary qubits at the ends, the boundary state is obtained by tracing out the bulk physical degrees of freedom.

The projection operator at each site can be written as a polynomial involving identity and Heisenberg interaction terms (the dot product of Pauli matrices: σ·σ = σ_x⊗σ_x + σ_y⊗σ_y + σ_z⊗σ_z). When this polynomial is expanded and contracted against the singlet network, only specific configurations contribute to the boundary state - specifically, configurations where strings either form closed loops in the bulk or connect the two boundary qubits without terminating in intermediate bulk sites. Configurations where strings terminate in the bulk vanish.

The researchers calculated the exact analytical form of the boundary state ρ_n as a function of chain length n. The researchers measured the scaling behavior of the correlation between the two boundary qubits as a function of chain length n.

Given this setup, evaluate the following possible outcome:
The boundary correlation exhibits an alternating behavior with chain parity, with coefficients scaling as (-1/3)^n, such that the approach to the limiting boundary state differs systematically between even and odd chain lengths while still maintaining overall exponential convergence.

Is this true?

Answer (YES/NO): NO